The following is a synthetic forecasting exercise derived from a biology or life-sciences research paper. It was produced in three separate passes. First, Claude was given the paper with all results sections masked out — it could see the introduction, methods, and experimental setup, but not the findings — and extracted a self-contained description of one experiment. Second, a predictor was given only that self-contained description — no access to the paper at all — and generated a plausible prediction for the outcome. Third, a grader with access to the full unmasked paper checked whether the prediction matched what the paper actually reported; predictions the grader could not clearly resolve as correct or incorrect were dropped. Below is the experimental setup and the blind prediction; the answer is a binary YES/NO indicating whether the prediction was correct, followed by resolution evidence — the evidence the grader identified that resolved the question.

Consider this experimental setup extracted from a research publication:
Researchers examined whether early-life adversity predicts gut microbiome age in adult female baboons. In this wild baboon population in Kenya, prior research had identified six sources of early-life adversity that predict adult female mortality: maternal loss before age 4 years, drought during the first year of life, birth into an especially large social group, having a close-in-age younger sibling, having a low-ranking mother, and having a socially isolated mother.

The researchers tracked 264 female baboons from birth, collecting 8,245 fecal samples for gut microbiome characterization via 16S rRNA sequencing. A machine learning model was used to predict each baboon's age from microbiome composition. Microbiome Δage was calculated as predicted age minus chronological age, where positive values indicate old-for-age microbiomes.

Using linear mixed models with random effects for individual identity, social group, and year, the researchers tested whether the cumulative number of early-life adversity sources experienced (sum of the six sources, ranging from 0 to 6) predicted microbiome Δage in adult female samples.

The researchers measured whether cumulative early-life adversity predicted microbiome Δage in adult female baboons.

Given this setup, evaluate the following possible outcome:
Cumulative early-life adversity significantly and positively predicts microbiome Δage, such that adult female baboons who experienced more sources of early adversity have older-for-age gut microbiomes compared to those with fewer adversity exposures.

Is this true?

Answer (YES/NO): NO